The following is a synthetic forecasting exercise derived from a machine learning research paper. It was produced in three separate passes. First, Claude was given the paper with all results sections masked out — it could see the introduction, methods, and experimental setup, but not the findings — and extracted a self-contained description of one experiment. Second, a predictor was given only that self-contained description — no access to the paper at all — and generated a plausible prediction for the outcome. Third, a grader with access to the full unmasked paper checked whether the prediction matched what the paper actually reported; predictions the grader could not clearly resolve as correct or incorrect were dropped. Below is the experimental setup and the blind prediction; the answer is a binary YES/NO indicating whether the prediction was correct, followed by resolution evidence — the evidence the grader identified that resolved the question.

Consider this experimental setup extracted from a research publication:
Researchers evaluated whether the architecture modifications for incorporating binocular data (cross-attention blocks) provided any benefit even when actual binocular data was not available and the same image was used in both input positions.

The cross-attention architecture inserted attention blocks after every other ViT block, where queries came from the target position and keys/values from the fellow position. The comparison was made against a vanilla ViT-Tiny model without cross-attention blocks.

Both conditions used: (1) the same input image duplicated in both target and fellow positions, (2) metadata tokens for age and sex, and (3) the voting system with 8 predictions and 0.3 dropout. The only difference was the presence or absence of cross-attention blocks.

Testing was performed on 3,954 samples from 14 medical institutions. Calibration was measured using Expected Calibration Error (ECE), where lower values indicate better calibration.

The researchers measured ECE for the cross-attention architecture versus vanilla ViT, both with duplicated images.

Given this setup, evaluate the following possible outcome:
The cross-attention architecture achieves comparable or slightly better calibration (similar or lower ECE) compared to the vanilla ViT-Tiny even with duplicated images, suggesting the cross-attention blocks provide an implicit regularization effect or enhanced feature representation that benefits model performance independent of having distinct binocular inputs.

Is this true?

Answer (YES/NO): YES